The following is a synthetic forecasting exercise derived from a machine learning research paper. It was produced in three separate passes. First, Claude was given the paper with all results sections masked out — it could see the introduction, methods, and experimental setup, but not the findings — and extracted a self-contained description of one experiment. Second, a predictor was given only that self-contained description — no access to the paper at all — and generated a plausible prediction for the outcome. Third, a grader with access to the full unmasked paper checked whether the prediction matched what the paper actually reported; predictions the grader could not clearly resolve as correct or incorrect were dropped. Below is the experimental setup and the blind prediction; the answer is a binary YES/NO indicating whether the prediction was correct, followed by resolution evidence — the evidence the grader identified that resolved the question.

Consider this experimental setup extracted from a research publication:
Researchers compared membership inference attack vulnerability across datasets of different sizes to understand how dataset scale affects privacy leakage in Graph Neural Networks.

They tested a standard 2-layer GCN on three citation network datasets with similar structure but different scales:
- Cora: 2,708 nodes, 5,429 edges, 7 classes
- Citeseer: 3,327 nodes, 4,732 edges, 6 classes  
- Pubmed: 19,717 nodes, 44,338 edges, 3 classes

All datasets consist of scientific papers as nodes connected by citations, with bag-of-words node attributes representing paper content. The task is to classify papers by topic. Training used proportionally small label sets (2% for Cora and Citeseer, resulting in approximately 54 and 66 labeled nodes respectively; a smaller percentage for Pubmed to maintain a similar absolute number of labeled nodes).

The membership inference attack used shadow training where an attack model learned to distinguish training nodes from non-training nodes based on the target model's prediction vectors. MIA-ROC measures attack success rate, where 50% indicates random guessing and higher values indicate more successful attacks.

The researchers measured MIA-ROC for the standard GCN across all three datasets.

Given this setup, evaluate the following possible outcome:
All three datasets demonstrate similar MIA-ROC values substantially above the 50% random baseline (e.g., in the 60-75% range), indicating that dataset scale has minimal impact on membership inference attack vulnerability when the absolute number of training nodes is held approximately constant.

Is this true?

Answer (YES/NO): NO